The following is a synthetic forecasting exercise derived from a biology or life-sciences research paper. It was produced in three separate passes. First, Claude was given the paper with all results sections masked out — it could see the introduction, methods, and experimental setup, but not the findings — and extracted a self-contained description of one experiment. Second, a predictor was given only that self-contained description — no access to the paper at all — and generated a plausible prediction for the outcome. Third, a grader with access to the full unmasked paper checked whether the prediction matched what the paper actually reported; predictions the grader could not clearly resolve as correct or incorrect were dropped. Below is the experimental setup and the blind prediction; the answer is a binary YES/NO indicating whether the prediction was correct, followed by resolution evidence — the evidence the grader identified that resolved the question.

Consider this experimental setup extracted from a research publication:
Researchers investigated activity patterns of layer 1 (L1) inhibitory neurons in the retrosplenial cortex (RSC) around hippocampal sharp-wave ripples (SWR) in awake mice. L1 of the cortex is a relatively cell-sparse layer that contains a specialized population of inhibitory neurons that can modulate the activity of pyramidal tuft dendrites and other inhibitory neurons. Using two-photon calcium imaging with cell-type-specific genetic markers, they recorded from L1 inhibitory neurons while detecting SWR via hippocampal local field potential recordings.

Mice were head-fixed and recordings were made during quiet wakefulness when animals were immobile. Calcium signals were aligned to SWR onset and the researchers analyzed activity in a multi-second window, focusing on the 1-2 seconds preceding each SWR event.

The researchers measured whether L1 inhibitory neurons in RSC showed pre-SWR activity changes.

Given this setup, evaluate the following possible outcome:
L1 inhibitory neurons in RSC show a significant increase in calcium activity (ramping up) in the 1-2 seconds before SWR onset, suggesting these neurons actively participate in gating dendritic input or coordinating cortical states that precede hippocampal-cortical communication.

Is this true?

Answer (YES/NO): NO